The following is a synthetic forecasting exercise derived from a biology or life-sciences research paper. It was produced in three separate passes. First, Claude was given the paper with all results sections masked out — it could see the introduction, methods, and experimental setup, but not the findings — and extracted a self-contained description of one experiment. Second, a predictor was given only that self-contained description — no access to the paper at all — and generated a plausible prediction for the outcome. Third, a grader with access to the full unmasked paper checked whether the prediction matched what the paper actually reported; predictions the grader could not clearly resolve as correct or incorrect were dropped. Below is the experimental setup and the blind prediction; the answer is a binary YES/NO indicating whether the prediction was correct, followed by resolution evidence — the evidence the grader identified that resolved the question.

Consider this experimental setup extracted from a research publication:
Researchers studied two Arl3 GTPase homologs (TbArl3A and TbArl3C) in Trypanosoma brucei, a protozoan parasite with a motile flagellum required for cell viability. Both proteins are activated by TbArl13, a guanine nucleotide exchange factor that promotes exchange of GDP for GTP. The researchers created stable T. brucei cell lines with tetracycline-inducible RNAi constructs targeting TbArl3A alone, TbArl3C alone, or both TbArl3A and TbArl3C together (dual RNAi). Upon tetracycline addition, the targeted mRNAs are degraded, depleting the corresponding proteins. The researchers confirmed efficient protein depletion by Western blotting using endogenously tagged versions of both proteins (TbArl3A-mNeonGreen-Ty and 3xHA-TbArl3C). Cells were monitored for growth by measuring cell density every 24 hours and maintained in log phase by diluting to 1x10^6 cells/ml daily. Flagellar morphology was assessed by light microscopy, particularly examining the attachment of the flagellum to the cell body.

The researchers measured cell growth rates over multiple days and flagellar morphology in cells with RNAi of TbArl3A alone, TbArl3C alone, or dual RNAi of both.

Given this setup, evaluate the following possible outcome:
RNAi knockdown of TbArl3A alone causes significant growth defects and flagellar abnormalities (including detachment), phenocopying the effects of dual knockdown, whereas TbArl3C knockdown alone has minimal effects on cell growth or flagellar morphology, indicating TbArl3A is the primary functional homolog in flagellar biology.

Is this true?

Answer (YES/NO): NO